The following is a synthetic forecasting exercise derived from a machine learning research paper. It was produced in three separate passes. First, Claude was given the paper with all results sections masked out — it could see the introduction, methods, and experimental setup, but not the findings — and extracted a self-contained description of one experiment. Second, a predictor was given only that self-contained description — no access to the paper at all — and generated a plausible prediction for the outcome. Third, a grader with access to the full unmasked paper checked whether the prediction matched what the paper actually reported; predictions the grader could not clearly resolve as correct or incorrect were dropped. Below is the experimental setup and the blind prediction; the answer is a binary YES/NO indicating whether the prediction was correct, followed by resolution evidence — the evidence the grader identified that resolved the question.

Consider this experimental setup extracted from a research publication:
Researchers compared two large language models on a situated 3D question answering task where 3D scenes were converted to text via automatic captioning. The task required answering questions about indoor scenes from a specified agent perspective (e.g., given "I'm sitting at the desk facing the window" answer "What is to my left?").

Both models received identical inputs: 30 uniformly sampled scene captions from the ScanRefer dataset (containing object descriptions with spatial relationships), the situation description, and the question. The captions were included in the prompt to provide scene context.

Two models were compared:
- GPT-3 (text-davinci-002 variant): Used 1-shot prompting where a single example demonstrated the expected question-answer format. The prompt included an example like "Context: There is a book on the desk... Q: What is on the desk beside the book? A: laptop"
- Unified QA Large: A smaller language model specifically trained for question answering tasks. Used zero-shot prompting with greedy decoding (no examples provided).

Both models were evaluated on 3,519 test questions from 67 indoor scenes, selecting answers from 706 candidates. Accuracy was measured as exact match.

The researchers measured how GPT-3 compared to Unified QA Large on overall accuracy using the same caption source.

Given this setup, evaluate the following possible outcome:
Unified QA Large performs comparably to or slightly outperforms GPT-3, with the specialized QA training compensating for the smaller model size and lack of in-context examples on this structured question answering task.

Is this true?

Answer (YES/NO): YES